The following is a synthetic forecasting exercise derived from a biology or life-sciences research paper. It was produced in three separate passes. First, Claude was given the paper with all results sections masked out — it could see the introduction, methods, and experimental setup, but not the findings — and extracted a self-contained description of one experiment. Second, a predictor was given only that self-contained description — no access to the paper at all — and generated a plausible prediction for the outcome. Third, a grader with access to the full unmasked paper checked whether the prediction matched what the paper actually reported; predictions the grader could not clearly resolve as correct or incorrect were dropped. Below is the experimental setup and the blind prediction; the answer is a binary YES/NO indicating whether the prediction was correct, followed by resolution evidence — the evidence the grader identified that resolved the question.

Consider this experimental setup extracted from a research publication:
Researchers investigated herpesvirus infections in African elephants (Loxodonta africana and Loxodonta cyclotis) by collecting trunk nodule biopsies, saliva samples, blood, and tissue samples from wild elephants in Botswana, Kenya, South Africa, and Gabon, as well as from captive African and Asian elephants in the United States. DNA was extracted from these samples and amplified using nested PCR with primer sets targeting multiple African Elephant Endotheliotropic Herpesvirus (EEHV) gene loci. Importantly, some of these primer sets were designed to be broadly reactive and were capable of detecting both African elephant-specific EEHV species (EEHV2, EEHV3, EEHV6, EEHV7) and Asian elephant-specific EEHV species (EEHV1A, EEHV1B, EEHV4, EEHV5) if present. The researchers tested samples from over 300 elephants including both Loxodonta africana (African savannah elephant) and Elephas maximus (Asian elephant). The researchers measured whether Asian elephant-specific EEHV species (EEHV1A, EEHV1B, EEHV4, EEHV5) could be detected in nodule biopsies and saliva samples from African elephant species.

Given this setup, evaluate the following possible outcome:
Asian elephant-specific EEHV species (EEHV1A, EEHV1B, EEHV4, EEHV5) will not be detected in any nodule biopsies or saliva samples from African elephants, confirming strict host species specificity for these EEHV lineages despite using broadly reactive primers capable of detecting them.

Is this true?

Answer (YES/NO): YES